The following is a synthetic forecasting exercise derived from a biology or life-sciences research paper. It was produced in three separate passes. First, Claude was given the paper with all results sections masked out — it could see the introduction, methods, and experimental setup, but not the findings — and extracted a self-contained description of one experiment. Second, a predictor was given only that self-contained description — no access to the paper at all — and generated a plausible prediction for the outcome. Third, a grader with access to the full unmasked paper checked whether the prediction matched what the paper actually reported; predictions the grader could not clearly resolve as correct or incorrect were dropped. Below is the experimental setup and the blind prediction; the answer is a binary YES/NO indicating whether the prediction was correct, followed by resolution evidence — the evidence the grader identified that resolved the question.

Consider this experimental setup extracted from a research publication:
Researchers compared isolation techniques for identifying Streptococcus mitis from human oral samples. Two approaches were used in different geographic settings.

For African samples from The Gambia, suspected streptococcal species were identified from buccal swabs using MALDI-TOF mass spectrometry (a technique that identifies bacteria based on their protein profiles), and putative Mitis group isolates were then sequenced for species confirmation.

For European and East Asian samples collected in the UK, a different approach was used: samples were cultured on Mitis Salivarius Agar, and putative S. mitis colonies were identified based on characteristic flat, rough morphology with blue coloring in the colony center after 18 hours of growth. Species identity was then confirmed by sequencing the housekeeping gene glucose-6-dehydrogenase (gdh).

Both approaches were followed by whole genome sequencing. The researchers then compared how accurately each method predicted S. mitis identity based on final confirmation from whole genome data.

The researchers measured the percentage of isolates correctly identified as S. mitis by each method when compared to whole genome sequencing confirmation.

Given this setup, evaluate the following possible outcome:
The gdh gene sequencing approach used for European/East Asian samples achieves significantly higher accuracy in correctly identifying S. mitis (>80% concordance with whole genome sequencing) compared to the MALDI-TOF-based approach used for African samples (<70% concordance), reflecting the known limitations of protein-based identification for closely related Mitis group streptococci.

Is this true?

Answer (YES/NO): YES